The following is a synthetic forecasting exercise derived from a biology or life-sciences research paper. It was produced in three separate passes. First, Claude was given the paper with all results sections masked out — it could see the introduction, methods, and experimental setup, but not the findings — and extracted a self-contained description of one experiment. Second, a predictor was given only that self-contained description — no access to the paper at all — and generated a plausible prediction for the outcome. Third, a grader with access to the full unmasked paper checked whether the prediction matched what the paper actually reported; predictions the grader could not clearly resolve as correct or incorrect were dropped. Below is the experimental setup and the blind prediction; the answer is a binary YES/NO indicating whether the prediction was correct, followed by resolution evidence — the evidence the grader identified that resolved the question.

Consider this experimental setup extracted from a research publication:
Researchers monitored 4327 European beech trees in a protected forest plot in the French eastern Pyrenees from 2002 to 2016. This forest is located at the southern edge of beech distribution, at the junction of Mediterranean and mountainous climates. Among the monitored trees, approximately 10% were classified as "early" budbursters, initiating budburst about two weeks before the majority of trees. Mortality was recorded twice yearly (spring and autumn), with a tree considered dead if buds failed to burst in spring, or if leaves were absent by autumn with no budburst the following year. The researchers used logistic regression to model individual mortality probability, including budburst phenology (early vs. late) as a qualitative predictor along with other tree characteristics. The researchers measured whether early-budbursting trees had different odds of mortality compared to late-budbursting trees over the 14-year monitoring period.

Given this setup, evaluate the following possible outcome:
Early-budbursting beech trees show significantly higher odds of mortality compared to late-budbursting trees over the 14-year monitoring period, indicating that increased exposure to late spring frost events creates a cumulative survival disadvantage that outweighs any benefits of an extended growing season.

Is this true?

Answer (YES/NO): NO